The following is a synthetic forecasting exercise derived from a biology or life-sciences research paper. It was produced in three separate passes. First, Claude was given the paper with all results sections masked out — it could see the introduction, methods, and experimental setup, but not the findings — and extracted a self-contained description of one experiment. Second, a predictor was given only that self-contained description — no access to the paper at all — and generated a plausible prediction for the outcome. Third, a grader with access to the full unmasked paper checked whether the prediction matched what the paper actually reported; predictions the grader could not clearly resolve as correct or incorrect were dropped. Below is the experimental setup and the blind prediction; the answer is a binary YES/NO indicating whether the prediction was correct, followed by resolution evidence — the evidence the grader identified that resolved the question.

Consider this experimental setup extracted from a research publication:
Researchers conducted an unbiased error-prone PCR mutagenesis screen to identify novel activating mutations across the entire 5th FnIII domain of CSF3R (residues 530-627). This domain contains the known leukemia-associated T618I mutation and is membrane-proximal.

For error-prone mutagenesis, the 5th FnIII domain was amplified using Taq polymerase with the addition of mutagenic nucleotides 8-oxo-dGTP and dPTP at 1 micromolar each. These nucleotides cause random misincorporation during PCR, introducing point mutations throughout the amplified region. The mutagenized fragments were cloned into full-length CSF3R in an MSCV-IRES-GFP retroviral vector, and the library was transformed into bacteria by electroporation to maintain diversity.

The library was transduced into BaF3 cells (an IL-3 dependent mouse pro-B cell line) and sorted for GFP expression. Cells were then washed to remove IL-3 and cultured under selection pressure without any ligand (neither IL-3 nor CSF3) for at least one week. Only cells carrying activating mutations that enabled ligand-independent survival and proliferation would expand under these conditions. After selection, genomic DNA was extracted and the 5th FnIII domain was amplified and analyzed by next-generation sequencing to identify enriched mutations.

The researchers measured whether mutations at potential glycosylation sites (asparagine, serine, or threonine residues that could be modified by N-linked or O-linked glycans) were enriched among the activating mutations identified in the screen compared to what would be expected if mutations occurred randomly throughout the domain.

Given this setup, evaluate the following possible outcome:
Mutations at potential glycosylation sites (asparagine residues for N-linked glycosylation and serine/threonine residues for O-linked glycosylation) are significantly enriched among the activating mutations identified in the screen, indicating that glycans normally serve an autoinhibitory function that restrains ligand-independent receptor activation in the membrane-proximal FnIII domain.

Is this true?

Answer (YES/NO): YES